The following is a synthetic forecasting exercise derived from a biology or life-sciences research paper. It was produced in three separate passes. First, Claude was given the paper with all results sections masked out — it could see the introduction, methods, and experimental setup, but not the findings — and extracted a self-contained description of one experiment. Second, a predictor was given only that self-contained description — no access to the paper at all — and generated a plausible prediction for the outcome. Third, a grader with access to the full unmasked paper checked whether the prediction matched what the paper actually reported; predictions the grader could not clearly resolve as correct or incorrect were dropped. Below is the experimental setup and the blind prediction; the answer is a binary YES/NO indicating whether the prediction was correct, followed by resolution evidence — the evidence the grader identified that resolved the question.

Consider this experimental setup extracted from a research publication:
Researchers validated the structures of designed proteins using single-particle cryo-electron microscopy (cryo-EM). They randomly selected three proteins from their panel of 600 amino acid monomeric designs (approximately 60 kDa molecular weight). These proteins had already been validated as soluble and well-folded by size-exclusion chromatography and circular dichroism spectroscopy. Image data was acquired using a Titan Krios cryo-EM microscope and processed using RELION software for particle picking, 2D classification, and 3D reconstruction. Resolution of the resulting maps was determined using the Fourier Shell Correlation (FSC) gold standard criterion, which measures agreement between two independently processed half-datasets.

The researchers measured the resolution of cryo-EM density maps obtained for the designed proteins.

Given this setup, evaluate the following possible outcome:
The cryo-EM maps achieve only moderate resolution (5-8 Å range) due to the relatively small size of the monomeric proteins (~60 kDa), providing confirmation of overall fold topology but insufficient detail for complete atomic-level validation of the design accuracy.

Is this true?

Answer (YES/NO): YES